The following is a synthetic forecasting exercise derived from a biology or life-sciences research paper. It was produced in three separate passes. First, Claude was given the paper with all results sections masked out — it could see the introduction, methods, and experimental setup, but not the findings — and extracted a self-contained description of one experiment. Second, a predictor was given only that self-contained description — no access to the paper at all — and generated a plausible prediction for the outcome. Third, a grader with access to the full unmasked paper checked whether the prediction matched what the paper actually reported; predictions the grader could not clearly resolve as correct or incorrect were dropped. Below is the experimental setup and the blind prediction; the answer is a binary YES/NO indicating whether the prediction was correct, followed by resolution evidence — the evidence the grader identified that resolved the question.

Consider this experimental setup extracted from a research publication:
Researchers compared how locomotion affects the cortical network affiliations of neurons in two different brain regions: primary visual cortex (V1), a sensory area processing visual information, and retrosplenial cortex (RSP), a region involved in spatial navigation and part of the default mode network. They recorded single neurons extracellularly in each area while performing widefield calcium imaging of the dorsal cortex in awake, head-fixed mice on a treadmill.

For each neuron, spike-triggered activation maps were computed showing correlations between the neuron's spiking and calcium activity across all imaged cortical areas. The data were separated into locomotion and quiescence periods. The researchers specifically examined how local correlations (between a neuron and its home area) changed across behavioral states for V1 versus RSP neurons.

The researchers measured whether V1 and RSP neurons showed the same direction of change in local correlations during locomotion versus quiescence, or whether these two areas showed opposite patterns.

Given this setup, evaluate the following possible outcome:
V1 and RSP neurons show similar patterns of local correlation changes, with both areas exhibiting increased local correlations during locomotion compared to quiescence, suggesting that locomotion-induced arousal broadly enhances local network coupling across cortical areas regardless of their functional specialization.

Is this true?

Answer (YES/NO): NO